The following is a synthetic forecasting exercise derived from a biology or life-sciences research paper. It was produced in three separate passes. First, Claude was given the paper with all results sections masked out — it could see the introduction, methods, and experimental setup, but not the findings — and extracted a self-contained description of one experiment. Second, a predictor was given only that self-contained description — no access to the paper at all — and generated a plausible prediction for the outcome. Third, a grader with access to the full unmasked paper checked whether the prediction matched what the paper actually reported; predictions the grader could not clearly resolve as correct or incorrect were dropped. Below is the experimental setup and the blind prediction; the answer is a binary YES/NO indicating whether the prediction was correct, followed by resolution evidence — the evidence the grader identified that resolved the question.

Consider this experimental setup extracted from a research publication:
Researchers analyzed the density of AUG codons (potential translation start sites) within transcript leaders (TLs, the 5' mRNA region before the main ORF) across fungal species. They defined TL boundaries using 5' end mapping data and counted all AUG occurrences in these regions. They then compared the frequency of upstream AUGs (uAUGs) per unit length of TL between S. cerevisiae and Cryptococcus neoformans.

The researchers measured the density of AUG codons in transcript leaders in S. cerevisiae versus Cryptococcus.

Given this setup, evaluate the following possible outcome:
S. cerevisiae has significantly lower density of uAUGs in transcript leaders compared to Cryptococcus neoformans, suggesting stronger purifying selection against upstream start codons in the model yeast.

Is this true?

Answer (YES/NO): YES